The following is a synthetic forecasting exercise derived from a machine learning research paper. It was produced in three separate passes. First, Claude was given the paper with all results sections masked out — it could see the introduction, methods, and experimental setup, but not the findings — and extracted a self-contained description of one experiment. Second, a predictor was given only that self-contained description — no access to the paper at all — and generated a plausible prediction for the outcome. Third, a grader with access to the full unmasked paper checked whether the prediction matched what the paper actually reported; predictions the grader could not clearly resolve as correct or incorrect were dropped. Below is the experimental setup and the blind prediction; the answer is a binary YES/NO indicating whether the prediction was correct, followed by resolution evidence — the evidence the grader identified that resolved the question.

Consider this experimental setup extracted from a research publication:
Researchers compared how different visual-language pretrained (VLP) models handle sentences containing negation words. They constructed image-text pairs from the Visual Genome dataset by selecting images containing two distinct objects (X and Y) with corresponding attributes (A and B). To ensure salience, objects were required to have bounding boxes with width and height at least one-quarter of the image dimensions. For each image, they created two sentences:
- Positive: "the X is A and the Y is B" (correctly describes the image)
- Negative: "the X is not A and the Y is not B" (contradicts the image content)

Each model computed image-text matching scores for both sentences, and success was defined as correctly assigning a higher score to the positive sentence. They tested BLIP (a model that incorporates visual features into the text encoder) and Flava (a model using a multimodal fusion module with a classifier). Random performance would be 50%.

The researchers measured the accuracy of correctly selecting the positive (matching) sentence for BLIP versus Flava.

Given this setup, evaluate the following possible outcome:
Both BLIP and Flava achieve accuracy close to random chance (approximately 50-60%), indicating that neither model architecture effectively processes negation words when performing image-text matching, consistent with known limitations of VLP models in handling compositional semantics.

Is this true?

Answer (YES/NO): NO